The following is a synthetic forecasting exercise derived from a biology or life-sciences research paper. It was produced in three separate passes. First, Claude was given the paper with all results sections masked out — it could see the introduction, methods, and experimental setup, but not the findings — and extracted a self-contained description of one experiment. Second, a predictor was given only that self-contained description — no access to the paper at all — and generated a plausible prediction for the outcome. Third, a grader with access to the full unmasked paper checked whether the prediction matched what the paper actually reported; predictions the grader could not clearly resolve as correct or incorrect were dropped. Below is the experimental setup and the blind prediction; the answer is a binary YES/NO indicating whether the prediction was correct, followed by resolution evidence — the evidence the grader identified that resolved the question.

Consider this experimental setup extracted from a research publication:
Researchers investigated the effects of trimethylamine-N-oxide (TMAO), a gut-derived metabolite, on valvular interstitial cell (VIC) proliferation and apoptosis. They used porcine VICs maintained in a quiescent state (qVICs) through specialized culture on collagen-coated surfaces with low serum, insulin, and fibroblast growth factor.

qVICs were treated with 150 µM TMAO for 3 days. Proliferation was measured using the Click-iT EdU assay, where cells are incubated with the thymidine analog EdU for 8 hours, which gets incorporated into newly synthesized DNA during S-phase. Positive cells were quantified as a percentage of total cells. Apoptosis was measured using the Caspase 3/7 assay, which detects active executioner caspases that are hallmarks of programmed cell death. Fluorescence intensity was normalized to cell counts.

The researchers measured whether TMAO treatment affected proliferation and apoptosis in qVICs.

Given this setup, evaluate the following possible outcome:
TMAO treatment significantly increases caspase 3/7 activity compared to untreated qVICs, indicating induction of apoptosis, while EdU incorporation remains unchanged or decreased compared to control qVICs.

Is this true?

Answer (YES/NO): NO